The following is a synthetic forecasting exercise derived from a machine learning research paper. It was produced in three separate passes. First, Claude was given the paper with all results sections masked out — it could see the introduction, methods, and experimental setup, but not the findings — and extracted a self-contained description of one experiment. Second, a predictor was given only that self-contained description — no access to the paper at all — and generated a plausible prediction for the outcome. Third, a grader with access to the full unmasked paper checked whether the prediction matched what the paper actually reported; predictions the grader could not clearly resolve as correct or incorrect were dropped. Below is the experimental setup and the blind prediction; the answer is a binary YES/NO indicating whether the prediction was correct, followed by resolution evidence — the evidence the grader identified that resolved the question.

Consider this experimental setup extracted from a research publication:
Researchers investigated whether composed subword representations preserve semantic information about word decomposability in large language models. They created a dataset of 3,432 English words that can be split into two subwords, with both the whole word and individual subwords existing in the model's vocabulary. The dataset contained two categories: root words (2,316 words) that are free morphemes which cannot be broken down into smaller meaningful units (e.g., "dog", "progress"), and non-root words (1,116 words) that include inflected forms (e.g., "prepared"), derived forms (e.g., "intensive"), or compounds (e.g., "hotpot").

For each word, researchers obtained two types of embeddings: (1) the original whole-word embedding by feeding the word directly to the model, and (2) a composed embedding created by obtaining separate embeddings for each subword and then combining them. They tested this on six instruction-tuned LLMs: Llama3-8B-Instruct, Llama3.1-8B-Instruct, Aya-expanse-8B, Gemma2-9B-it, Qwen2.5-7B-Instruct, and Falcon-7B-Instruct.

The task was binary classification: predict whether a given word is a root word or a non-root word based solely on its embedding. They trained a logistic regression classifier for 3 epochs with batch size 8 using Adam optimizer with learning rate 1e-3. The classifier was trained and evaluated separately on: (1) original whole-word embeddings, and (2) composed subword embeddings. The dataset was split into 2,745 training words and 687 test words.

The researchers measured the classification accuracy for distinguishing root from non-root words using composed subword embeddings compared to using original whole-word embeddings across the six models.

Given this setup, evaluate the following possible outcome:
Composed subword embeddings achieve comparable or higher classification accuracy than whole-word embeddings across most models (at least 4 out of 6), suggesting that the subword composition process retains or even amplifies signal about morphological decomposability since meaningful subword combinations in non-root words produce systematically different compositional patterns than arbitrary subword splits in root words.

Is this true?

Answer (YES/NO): YES